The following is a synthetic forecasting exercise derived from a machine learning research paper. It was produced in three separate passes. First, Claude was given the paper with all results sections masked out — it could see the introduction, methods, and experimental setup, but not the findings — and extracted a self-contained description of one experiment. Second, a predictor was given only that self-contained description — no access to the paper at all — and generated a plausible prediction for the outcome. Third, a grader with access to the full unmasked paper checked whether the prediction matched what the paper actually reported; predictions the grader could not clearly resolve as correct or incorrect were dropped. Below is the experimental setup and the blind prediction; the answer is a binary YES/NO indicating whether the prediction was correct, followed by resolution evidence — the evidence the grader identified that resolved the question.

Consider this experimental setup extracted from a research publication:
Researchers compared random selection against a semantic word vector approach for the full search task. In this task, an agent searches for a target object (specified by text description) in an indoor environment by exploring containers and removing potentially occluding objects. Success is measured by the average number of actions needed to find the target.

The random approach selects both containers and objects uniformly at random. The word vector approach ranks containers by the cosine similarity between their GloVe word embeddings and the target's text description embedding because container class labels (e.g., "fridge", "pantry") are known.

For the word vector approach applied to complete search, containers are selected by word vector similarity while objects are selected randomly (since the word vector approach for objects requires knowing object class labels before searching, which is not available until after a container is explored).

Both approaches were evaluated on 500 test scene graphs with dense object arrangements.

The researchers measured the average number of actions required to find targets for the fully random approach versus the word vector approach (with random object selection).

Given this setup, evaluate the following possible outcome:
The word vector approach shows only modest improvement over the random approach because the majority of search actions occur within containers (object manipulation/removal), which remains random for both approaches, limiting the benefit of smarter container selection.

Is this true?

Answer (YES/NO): NO